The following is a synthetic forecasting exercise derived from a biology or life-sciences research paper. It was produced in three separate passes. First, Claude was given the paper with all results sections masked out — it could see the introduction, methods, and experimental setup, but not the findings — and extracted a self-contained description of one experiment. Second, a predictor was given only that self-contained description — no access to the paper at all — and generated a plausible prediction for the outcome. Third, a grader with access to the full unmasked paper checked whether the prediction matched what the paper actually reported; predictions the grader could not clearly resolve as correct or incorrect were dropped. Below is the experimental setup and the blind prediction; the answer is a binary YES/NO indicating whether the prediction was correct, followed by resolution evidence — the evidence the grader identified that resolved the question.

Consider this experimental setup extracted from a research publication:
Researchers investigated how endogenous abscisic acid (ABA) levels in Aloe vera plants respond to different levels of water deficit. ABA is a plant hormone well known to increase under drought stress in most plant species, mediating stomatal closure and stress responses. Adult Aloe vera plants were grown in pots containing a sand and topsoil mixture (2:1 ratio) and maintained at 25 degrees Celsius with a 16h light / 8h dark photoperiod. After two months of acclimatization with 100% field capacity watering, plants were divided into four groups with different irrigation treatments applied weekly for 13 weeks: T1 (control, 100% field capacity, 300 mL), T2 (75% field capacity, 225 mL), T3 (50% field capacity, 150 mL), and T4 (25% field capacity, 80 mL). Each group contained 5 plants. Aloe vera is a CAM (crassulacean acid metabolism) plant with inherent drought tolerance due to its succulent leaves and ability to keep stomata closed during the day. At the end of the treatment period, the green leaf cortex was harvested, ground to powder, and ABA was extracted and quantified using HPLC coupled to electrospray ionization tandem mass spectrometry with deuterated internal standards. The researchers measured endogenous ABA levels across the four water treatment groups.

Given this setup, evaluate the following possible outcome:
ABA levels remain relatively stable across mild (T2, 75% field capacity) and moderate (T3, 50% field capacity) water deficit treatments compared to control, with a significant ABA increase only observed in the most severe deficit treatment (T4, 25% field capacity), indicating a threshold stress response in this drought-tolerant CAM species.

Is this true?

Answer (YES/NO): NO